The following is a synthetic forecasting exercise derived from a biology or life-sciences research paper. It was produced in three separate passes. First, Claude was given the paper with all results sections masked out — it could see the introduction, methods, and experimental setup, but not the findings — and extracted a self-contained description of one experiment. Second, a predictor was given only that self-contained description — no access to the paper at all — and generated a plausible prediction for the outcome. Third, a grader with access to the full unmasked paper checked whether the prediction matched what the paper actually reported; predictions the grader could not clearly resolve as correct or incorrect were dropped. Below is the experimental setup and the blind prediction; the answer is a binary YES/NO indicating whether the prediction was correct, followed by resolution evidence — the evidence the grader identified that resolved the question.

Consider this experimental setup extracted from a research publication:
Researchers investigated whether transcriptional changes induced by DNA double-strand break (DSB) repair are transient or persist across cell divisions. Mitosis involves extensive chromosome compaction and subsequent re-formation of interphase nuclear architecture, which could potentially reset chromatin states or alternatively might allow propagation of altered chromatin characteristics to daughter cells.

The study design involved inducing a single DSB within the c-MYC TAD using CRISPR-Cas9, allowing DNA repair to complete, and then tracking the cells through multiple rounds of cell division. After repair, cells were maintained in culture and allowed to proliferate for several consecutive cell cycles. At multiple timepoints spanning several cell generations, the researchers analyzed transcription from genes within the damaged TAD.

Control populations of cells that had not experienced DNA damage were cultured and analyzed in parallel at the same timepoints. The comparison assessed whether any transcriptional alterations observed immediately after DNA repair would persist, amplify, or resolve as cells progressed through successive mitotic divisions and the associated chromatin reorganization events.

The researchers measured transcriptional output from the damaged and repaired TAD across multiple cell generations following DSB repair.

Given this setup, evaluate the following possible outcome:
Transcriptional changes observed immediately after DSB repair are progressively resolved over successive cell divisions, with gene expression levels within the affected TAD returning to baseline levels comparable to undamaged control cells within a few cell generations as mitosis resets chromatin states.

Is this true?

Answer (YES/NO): NO